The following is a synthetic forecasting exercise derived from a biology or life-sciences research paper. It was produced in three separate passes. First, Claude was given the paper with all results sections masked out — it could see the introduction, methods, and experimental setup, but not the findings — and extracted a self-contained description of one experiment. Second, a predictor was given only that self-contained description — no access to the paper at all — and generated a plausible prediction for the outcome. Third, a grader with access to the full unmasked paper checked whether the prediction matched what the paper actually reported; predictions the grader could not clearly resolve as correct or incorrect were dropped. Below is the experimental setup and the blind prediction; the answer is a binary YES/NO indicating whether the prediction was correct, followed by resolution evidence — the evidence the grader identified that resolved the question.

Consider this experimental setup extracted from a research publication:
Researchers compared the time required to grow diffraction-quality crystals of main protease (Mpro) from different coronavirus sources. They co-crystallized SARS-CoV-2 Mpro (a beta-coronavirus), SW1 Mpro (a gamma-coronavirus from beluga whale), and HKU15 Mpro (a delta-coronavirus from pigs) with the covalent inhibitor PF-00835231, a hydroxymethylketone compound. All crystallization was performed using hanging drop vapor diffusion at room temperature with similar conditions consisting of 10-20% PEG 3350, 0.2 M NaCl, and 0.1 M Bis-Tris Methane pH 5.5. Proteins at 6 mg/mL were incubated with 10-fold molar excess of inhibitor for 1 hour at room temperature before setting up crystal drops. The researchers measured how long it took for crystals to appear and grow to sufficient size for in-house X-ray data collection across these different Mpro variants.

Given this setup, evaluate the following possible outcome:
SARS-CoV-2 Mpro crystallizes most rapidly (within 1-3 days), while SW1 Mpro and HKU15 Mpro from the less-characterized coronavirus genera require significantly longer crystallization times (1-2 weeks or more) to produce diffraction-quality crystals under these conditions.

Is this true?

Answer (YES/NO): YES